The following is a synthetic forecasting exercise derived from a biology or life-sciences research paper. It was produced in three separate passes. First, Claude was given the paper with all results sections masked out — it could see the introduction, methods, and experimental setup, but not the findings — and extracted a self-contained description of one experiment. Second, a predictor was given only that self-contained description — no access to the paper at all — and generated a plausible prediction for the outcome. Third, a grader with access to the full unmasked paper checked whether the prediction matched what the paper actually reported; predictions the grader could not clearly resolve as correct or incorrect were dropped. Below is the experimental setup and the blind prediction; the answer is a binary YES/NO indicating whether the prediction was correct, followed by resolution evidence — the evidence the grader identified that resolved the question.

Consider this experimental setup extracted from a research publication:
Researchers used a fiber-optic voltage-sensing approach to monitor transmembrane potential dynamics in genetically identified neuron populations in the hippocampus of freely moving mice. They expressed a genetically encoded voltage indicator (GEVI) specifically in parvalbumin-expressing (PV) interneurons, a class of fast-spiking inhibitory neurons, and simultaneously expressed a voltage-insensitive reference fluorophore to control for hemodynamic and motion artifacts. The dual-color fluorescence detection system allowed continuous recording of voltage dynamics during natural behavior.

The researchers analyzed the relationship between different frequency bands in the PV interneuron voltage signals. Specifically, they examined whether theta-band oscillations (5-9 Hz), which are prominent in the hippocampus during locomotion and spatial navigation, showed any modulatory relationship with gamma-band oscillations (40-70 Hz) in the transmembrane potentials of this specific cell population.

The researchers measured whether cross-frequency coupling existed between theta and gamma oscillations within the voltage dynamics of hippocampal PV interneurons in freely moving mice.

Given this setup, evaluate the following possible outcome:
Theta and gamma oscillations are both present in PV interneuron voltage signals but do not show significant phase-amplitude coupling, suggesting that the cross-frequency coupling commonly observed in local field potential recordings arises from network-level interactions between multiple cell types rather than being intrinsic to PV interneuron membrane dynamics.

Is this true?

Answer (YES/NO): NO